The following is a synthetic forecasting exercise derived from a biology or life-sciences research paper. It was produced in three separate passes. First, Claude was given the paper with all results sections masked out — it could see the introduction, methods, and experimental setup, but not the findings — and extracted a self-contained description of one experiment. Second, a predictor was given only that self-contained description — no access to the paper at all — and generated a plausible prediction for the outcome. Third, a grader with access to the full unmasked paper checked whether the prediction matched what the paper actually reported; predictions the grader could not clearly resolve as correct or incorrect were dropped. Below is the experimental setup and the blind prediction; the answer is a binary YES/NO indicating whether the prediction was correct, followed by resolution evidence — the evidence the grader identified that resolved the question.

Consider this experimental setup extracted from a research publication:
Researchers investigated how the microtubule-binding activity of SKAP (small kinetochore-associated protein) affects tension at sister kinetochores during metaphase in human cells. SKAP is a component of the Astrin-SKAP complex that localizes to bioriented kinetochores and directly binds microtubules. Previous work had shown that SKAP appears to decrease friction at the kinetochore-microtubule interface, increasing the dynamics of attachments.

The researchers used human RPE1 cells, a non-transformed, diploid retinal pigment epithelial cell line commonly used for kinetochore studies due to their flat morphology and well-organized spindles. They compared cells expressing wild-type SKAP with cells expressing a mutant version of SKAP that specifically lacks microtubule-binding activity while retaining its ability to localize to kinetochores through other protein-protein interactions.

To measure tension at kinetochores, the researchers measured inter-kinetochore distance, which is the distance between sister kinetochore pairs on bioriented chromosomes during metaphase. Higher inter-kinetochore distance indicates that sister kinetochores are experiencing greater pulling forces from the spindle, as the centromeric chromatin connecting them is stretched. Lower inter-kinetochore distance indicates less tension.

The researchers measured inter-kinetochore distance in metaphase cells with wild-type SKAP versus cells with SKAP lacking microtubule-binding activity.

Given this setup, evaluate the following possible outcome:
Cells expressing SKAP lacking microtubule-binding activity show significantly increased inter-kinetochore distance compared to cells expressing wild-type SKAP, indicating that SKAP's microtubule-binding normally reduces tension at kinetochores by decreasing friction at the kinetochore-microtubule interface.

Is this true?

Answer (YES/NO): YES